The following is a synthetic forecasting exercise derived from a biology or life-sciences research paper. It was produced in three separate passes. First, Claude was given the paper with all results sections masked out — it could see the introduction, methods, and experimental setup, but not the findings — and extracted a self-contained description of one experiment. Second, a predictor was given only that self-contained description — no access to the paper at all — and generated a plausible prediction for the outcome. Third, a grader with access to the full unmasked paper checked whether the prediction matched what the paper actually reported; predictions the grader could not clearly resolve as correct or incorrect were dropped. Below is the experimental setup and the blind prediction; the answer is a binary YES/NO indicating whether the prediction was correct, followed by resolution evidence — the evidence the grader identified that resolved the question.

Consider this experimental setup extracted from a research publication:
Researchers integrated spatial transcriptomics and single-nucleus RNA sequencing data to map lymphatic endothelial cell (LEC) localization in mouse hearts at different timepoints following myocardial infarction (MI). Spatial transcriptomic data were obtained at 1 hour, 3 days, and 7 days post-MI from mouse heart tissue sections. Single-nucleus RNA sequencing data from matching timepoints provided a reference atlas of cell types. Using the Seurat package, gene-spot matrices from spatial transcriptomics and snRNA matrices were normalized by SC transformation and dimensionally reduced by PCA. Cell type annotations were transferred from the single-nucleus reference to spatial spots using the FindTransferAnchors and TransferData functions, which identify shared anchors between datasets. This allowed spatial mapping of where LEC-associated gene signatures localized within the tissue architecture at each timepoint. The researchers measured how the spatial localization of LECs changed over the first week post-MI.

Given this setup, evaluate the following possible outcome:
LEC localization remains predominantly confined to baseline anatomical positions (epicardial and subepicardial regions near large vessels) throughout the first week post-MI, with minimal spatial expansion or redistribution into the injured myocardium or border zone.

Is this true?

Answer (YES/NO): NO